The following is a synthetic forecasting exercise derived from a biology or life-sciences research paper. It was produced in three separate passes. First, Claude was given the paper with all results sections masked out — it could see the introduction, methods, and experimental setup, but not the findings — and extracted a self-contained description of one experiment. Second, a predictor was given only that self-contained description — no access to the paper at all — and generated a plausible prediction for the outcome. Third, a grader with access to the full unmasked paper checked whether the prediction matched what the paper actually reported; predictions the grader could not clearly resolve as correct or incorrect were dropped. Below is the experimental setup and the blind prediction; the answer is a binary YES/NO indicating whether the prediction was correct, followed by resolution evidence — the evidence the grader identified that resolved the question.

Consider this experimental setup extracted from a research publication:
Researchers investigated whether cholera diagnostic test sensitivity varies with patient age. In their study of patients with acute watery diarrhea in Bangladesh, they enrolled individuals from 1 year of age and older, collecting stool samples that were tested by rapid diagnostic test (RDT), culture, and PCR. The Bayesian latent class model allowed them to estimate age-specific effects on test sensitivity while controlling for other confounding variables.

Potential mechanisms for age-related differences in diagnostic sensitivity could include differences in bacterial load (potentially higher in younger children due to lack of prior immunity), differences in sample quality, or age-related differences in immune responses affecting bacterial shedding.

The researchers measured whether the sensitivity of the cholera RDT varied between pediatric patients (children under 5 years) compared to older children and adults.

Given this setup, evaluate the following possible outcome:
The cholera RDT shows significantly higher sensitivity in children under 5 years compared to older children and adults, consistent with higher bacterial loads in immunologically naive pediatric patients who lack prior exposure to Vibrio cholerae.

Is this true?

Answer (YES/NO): NO